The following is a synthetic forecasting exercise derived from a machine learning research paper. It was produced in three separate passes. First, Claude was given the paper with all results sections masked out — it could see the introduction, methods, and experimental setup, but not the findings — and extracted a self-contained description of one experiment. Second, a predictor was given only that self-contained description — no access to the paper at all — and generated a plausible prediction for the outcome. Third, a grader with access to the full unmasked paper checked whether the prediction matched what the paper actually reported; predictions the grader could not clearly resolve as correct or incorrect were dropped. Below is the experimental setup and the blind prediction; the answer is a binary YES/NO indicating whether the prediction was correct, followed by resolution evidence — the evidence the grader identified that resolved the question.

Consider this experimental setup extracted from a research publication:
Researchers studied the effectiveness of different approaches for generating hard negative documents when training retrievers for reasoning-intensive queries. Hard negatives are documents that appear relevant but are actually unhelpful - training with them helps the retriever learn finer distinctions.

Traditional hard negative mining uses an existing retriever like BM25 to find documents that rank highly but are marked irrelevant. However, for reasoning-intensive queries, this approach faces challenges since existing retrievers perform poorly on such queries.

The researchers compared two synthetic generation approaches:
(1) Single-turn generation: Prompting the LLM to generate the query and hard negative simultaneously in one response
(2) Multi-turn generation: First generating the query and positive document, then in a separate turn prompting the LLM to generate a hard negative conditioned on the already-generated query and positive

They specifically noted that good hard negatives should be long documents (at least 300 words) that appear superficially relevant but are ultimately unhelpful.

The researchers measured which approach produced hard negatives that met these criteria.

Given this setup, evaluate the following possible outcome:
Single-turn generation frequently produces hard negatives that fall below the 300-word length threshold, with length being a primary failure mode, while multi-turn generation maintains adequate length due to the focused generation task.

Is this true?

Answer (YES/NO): NO